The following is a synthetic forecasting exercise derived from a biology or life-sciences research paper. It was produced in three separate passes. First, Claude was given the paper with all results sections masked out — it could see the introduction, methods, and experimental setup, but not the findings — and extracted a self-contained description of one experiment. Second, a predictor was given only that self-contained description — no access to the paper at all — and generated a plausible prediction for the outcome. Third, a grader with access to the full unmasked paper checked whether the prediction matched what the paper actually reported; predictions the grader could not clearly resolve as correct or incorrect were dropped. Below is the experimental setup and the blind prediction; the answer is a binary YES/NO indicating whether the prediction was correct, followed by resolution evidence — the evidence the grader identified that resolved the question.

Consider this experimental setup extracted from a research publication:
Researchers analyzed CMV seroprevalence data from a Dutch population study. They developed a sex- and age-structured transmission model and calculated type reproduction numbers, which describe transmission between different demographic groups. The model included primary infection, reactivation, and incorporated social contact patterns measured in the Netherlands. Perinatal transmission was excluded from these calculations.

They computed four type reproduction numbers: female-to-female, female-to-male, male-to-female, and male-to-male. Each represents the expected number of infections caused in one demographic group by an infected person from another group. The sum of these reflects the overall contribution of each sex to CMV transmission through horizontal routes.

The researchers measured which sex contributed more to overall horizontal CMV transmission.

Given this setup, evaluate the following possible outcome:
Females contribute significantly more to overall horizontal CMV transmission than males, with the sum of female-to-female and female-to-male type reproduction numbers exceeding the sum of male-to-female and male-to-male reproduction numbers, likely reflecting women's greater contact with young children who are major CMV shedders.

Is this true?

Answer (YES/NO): NO